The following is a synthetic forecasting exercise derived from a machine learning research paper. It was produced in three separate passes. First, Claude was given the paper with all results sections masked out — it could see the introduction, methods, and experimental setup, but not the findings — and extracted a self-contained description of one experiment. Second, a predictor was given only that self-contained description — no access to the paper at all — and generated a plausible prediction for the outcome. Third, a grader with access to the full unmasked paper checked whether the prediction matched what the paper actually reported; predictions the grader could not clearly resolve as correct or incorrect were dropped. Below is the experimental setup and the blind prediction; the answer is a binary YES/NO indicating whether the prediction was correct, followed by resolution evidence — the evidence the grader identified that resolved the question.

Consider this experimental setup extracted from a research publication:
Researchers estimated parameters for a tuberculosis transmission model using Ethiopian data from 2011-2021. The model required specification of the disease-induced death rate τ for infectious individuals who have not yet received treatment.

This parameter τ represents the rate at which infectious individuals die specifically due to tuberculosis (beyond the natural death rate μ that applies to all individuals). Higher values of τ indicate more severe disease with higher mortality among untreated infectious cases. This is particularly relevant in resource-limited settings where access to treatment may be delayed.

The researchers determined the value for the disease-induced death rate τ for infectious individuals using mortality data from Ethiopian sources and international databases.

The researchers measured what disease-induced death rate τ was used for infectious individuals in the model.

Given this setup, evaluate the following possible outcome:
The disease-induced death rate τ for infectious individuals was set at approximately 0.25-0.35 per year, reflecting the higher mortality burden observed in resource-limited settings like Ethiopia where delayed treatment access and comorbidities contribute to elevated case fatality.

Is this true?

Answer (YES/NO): YES